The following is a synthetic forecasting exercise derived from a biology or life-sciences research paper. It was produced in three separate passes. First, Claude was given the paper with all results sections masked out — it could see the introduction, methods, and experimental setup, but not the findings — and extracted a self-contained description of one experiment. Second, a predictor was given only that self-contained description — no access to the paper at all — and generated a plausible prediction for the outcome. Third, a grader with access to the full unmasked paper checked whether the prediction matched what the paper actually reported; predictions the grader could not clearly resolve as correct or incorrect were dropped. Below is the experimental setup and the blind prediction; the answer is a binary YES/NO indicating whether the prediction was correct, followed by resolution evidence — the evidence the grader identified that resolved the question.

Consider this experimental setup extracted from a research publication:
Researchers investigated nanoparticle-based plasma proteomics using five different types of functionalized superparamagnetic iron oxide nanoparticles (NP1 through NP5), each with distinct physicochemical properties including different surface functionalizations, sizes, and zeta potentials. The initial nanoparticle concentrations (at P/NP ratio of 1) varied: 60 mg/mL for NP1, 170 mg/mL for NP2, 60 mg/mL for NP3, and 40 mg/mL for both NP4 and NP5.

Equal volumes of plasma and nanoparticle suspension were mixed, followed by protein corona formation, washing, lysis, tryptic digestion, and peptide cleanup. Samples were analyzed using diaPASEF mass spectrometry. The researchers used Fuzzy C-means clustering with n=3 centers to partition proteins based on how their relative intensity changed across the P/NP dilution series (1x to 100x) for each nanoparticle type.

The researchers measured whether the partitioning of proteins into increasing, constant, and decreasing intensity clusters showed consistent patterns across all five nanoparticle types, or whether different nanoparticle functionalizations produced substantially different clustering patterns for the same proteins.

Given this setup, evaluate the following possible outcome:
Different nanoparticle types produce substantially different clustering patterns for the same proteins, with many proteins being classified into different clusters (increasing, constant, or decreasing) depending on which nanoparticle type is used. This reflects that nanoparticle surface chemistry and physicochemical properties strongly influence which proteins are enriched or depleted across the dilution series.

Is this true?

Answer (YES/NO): YES